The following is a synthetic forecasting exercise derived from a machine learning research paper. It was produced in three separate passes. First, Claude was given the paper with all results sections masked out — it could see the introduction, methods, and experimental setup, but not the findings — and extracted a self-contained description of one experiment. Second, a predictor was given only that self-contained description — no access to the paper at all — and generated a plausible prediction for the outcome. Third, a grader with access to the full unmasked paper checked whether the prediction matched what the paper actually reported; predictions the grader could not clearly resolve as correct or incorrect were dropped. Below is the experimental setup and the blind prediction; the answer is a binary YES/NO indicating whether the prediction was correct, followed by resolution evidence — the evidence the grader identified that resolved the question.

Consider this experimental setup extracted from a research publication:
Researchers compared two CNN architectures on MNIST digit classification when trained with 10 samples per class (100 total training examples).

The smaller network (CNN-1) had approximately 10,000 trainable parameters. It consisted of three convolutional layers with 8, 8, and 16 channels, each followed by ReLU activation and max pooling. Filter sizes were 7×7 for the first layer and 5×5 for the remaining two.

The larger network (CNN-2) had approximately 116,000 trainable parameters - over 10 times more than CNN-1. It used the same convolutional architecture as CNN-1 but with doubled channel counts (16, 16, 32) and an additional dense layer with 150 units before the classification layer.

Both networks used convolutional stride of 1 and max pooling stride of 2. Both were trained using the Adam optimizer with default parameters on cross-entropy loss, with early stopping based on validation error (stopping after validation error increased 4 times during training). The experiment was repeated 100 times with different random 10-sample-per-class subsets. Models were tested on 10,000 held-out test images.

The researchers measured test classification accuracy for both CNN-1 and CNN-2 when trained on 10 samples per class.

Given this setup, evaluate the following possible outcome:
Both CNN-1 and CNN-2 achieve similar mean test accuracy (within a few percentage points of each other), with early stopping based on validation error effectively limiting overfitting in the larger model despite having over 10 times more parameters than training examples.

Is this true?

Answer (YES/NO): YES